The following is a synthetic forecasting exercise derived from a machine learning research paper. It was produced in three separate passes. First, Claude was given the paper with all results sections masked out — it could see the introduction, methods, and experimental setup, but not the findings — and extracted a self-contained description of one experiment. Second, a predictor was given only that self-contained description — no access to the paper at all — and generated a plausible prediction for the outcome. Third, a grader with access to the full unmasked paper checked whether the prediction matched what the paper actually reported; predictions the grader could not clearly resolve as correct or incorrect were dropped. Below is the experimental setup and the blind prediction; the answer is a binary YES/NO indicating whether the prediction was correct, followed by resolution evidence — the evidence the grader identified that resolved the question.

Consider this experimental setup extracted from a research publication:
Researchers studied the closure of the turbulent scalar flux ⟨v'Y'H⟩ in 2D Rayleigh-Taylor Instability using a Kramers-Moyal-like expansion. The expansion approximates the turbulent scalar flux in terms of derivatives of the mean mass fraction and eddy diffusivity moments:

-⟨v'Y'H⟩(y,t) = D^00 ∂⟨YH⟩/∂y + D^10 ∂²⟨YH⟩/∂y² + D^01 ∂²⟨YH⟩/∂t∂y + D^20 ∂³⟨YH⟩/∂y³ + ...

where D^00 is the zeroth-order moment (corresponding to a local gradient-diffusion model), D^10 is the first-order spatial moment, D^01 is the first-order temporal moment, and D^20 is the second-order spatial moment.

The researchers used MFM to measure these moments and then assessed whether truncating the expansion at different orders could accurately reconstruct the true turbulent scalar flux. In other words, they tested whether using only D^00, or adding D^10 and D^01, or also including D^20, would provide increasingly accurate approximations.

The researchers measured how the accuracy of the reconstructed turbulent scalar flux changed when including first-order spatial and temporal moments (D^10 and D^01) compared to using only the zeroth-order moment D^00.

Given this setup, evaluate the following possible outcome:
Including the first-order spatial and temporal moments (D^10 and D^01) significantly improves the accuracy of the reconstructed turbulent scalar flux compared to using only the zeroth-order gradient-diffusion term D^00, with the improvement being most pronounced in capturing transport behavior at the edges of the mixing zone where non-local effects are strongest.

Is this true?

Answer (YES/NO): NO